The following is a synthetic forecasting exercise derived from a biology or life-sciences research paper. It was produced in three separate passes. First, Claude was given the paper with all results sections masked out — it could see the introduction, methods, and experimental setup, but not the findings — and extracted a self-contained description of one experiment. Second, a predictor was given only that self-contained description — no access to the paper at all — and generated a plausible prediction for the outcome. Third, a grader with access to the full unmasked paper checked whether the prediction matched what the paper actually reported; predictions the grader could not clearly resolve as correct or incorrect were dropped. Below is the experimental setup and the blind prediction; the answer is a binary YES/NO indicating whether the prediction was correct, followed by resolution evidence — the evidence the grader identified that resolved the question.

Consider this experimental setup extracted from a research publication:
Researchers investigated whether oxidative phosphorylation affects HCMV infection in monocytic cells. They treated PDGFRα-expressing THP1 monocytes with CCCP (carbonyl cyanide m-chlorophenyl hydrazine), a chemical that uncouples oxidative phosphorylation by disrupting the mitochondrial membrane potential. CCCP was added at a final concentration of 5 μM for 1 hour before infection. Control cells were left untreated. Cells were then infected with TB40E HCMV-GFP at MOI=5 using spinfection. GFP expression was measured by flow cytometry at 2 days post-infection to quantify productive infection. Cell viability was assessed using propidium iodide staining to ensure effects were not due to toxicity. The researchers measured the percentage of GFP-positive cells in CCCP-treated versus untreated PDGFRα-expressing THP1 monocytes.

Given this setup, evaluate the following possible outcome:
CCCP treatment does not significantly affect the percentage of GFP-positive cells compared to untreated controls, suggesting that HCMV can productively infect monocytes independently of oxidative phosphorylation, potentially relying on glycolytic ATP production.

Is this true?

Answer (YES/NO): NO